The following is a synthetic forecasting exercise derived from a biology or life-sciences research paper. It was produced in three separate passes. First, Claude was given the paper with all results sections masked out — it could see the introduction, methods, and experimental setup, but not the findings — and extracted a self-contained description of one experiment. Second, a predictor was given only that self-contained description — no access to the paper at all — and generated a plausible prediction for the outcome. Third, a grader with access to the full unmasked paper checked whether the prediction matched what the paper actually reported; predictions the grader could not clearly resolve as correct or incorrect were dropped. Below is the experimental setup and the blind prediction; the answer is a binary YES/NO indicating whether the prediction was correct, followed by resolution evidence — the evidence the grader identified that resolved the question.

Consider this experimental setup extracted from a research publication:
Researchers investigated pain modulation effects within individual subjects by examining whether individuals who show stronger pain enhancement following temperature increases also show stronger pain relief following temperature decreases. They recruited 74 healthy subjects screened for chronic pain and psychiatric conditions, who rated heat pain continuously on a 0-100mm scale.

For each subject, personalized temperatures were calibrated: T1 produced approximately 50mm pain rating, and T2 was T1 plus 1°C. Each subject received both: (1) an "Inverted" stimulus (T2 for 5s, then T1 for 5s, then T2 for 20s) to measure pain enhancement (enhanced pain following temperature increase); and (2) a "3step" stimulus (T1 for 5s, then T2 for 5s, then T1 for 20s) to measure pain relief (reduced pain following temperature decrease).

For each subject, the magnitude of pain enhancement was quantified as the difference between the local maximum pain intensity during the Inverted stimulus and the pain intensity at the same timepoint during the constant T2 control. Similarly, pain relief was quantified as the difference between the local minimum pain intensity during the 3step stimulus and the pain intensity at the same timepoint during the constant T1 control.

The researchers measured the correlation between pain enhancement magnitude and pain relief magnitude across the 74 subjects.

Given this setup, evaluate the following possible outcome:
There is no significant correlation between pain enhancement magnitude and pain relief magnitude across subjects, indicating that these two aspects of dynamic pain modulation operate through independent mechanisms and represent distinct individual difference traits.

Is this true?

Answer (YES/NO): NO